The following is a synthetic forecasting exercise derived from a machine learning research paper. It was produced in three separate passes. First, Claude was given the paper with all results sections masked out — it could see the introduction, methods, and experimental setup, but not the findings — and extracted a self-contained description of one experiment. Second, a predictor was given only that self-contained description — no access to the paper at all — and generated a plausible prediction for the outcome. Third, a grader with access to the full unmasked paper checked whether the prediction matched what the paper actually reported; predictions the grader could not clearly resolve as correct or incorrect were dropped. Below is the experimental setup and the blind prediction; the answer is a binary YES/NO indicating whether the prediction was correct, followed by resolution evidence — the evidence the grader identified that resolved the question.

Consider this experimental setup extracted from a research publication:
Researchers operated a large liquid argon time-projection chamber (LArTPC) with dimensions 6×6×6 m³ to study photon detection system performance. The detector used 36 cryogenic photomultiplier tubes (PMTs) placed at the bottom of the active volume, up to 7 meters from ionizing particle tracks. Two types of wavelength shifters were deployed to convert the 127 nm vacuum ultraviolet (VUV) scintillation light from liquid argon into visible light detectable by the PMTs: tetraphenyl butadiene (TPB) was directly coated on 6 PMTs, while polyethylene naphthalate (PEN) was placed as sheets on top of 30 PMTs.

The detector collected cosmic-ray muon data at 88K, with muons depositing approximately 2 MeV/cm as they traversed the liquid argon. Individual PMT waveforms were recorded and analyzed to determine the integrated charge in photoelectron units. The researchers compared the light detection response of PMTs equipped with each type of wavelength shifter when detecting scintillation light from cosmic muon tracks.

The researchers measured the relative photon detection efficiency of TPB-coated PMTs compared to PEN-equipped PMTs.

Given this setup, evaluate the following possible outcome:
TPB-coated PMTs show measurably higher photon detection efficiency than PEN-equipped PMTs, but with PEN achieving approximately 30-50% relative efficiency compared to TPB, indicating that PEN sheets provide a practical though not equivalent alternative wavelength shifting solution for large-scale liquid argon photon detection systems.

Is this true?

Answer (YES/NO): NO